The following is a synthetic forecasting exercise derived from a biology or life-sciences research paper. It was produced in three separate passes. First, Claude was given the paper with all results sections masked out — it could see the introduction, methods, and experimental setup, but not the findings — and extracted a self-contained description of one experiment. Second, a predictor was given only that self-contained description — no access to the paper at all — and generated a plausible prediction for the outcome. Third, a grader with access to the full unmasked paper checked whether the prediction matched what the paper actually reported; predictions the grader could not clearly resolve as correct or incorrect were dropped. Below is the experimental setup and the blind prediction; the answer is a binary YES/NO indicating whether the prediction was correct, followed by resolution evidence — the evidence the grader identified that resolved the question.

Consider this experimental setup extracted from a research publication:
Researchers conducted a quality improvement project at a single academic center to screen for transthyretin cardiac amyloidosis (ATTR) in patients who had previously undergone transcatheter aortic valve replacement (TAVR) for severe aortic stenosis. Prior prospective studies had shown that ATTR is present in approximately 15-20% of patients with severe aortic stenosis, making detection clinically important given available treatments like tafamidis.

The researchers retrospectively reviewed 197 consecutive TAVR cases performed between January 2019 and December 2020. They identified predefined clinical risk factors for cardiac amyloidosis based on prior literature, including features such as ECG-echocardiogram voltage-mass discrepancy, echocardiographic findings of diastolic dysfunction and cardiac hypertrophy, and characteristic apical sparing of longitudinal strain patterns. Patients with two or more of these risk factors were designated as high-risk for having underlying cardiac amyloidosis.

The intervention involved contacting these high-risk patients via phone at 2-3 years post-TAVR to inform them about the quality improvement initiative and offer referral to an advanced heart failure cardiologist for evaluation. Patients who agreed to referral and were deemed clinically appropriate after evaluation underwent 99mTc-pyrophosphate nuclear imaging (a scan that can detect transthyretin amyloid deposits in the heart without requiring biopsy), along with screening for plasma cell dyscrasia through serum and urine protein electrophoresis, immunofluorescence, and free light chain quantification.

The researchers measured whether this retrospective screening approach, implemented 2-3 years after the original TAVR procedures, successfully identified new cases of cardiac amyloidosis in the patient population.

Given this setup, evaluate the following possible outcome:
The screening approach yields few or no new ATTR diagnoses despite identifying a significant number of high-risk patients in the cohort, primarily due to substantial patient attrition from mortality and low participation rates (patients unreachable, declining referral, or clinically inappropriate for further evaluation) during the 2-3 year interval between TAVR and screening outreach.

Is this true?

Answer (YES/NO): YES